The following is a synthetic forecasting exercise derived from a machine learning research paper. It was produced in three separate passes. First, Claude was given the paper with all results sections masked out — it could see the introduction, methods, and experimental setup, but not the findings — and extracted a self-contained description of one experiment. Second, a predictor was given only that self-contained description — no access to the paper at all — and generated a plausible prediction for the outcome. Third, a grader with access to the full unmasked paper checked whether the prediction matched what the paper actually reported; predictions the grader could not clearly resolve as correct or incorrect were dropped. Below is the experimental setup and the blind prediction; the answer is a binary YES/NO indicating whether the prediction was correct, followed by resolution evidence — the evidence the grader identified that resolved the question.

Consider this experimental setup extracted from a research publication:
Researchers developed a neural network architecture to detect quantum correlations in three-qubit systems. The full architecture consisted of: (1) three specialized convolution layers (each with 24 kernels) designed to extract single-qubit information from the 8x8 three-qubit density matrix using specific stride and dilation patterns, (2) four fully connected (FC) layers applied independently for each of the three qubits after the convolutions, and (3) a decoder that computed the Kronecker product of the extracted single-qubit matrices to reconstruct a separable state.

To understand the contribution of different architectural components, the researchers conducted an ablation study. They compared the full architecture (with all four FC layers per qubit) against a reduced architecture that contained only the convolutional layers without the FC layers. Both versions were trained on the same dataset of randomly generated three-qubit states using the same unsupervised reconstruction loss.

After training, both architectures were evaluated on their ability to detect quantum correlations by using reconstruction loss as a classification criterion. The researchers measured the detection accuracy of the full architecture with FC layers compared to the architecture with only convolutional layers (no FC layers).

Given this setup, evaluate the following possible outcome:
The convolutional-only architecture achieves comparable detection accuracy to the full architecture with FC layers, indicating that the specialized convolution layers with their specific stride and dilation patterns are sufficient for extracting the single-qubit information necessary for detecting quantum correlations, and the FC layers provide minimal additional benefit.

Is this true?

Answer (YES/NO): NO